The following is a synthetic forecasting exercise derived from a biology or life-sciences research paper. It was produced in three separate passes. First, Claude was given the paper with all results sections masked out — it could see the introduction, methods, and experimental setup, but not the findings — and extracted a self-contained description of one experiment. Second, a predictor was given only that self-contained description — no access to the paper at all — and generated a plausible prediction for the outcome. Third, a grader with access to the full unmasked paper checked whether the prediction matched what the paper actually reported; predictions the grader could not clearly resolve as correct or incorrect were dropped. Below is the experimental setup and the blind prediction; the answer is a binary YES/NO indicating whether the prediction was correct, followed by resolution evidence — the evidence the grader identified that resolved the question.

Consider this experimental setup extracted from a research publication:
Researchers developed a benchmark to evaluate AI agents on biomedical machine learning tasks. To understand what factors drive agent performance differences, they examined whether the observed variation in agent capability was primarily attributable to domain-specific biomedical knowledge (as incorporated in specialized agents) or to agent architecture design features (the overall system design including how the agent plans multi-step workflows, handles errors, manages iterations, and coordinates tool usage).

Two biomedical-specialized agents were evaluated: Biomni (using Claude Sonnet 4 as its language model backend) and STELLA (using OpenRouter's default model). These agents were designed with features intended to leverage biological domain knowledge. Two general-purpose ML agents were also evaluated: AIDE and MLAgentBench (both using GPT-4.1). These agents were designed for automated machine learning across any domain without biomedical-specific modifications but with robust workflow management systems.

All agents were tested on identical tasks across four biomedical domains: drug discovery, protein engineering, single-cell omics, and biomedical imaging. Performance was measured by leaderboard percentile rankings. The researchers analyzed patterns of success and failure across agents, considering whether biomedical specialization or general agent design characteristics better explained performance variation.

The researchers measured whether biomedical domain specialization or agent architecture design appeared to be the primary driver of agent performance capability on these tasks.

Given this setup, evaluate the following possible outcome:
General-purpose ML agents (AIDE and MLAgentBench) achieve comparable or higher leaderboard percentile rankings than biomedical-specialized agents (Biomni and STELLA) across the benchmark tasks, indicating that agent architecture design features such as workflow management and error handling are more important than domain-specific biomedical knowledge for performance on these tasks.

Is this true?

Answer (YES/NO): NO